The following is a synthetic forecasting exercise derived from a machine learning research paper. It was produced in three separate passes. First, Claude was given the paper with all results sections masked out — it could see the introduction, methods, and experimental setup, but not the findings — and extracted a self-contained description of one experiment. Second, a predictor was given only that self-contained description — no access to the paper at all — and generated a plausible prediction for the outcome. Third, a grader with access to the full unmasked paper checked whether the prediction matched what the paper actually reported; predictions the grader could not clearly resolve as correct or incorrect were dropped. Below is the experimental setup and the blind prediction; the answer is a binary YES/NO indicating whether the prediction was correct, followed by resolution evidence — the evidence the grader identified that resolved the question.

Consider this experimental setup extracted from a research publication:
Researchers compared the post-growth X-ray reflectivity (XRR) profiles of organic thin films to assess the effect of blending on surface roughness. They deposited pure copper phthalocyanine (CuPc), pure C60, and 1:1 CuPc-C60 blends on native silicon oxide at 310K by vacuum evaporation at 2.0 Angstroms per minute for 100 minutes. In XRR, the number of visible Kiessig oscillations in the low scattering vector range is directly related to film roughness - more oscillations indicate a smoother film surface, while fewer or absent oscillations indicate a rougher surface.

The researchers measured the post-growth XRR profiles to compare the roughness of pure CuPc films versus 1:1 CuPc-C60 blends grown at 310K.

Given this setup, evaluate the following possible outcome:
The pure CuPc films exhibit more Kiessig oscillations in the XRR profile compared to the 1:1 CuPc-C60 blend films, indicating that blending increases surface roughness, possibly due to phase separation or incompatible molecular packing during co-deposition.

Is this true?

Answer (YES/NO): NO